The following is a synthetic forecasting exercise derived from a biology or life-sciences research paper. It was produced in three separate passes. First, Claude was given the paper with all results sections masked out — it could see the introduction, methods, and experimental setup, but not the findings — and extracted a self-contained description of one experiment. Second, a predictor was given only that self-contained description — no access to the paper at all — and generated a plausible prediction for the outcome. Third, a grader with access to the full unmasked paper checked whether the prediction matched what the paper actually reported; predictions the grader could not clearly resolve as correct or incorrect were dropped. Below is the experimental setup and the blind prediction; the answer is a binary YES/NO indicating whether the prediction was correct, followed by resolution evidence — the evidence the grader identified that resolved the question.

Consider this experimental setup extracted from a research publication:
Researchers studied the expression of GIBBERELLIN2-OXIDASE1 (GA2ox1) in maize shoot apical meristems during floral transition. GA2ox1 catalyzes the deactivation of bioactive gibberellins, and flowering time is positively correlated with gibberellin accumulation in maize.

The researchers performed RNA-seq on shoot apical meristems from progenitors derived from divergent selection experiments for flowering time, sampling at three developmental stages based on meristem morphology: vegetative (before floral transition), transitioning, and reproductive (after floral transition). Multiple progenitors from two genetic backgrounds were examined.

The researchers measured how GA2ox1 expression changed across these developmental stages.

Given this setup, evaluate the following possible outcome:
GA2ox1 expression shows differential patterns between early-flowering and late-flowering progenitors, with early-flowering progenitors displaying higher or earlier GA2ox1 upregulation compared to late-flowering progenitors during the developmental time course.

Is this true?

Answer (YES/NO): NO